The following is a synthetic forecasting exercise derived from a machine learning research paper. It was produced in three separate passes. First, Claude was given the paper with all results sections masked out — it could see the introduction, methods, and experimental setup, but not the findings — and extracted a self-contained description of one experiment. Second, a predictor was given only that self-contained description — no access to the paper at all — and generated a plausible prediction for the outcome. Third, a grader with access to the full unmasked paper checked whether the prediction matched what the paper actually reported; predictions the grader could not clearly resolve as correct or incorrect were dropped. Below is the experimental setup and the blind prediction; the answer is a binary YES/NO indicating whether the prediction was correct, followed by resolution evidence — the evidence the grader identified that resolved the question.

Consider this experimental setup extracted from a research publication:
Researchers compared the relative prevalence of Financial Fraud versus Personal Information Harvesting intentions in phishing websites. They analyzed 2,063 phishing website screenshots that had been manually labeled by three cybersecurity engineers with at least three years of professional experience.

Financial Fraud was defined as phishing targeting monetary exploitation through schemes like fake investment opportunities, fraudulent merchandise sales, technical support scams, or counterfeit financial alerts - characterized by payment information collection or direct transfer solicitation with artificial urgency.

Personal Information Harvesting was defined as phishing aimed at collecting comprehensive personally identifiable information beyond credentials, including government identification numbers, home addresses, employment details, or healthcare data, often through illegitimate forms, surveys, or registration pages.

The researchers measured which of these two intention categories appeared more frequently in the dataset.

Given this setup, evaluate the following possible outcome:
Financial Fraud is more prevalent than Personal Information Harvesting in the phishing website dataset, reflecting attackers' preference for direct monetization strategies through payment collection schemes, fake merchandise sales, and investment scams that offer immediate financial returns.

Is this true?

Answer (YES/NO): NO